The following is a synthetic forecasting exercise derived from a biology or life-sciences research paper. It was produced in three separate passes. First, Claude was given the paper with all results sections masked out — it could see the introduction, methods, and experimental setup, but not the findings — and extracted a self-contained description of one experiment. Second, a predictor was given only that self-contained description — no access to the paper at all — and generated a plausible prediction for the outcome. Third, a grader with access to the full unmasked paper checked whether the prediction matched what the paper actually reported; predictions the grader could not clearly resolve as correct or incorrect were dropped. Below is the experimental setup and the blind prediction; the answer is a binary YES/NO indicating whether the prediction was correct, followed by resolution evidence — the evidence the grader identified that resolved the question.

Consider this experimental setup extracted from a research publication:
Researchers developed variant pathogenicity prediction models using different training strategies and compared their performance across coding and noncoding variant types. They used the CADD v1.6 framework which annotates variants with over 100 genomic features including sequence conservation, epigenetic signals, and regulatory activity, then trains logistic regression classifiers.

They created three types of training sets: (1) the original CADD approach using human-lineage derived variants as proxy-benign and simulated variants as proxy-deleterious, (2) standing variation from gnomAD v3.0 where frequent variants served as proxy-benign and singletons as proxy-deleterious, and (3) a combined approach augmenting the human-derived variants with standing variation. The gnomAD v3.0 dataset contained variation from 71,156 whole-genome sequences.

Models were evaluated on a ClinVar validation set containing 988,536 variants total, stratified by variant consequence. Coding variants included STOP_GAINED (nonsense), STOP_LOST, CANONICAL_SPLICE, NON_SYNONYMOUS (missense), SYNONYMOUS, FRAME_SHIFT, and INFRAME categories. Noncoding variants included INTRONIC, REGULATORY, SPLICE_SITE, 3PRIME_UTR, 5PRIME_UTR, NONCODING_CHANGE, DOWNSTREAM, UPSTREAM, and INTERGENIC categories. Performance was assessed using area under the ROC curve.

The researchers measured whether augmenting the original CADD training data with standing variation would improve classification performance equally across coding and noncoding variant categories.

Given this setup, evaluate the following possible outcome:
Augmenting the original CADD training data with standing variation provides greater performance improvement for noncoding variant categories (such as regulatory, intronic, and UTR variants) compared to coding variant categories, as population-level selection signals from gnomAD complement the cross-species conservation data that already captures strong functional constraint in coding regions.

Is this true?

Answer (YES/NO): NO